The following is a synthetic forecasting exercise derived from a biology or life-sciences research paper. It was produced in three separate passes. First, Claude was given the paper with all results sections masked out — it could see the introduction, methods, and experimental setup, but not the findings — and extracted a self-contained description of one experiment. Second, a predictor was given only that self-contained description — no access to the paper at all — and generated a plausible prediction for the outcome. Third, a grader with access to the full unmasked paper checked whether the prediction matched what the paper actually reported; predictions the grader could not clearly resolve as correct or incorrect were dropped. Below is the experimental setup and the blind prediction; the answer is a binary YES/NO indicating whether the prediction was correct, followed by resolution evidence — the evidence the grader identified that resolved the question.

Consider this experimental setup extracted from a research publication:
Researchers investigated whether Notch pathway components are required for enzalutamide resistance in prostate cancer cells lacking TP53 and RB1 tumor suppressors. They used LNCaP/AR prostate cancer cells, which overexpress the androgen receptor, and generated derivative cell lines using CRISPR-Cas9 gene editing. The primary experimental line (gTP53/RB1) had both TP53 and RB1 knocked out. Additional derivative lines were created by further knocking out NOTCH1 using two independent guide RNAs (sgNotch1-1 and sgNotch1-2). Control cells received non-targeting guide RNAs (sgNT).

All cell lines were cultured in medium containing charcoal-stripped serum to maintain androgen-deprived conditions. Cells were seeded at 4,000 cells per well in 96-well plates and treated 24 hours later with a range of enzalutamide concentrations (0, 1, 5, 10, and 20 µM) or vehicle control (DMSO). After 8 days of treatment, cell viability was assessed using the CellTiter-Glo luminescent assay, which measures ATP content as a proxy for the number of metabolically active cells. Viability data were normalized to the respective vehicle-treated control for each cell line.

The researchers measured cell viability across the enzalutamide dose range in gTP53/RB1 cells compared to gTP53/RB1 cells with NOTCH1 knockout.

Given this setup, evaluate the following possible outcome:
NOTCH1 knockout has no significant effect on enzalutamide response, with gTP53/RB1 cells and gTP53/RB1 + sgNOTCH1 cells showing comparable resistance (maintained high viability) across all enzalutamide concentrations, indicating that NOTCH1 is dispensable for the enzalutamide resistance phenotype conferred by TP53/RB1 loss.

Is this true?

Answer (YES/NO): NO